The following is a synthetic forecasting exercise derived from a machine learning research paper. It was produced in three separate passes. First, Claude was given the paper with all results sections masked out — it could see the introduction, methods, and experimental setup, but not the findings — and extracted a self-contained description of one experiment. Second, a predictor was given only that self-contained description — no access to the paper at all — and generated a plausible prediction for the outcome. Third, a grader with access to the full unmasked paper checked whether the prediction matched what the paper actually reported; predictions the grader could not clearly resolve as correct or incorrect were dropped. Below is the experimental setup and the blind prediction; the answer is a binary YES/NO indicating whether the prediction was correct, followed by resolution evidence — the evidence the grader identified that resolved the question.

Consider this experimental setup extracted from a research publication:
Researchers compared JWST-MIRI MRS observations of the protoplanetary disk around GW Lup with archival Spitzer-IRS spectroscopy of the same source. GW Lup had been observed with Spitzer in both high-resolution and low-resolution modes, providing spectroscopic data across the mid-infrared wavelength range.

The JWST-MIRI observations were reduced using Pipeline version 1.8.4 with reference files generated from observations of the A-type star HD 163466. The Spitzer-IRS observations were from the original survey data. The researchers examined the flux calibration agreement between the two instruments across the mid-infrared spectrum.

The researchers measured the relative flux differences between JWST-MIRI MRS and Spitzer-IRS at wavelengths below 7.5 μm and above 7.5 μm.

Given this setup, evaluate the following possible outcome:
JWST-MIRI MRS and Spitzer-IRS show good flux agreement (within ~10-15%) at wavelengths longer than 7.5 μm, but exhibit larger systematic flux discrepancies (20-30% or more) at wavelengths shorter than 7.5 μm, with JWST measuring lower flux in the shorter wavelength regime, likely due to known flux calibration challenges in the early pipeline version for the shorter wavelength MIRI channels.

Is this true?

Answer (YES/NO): NO